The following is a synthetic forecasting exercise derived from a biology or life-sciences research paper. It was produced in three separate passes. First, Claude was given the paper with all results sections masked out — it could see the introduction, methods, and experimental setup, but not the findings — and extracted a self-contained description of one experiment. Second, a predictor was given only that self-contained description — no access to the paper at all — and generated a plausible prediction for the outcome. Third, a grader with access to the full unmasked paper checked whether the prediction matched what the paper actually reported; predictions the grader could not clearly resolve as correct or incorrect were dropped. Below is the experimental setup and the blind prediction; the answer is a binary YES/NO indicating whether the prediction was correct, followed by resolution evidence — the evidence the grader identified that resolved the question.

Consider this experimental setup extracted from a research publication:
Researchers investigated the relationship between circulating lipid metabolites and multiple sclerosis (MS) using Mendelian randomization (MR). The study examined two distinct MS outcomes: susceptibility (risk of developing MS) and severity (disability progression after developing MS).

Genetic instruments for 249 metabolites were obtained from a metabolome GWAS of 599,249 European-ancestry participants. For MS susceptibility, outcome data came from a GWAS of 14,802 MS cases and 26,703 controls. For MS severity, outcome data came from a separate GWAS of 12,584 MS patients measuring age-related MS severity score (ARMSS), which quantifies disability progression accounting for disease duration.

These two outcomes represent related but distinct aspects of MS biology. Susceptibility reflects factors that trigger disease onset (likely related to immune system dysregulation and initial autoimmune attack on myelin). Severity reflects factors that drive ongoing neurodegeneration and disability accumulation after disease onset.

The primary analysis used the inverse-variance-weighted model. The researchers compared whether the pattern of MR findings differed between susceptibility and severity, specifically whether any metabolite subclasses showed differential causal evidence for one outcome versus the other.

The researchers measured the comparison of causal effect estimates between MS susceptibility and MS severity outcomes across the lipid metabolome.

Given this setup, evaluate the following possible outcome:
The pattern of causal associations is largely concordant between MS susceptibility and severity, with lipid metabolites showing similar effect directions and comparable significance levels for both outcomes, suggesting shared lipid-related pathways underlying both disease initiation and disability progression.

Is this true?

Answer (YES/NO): NO